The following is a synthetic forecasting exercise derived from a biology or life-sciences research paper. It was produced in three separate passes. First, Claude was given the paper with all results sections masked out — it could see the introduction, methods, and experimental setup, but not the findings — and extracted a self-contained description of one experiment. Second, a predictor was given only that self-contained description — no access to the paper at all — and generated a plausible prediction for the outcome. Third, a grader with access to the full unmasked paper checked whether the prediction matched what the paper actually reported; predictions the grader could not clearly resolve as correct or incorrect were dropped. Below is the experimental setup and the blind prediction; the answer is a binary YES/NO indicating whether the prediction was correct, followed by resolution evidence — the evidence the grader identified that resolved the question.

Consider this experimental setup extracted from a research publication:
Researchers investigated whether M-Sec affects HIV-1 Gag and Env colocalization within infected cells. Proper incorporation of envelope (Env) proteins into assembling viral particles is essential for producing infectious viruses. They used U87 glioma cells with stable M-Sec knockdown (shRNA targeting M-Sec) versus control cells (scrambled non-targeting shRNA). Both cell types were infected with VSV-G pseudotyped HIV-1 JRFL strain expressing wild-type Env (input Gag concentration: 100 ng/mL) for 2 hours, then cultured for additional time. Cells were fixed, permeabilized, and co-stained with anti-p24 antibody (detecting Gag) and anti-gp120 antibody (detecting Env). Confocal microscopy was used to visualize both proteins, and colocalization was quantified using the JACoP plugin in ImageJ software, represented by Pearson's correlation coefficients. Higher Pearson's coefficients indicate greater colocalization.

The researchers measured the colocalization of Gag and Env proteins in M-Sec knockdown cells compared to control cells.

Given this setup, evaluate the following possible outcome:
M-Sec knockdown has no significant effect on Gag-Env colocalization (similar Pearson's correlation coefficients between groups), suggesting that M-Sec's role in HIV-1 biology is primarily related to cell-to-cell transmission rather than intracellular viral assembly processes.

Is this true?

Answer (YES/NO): NO